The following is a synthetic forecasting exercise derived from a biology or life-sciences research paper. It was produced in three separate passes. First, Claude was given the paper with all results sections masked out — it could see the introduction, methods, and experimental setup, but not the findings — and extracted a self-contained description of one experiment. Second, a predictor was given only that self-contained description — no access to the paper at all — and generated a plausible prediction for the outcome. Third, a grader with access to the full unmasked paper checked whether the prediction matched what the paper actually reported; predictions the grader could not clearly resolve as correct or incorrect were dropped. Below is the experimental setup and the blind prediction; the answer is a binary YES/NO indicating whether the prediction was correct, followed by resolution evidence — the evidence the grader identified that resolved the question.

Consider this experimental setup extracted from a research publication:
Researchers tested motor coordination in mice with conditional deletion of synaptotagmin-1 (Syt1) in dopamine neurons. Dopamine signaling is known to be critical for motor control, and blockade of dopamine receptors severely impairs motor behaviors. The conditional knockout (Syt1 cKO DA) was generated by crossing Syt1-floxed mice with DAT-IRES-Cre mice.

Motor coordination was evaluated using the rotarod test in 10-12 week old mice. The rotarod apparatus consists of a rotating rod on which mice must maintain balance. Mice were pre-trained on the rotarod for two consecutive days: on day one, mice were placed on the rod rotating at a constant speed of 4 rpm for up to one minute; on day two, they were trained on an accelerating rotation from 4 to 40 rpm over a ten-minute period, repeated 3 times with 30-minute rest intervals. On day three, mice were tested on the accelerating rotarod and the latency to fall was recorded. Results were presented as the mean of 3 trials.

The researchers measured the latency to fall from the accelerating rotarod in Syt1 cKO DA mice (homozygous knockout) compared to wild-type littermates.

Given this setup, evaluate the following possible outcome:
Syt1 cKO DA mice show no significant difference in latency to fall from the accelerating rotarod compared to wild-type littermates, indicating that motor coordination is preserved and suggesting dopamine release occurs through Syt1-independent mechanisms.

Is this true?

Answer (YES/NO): NO